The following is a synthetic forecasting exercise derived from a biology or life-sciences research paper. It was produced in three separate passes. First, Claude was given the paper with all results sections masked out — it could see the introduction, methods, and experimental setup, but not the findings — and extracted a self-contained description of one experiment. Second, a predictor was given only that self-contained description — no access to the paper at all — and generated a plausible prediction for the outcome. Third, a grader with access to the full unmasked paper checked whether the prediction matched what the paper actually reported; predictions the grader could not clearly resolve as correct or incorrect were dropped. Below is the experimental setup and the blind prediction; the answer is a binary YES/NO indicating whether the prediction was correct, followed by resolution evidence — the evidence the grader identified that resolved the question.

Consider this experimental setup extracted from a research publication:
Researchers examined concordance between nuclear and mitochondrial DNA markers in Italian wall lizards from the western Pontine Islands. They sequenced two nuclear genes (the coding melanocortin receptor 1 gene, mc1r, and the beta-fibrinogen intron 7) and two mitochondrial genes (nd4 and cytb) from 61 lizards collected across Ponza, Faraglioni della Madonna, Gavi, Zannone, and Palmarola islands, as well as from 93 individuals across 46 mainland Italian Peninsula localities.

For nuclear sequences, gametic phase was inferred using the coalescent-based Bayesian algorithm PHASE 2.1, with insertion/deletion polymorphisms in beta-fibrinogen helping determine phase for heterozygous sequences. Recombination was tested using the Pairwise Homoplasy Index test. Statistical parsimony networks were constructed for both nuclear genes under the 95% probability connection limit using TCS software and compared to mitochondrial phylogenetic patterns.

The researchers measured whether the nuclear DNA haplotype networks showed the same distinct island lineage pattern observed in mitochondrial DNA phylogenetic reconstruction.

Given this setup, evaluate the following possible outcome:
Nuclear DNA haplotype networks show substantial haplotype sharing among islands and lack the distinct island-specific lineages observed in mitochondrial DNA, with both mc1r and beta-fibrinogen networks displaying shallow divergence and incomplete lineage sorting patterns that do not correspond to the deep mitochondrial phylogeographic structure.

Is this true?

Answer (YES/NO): NO